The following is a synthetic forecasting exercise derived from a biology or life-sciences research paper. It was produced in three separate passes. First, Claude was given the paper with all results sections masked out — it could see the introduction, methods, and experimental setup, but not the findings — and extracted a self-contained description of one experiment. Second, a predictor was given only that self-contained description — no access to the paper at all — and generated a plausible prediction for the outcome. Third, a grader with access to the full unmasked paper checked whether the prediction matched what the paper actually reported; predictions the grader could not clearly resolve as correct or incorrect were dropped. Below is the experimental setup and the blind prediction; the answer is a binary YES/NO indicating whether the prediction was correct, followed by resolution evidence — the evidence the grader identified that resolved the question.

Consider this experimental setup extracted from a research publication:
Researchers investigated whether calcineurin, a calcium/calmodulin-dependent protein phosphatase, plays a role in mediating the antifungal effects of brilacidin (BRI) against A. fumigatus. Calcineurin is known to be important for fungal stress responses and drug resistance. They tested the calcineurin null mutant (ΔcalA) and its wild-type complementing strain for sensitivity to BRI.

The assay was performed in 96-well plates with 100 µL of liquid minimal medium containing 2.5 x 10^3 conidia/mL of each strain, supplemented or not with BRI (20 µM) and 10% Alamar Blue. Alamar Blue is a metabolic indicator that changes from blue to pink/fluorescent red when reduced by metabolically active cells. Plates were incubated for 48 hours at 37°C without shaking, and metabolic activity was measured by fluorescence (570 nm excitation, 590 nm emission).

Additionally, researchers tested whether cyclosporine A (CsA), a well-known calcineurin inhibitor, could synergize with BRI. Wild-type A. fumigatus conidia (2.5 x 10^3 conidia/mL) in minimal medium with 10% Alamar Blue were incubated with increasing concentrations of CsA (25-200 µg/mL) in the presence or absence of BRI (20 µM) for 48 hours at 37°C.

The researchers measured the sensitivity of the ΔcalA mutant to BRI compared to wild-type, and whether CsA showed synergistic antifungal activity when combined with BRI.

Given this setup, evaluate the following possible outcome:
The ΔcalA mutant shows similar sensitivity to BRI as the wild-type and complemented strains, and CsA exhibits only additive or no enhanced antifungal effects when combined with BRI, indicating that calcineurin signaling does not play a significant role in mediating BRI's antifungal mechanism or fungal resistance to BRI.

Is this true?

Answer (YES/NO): NO